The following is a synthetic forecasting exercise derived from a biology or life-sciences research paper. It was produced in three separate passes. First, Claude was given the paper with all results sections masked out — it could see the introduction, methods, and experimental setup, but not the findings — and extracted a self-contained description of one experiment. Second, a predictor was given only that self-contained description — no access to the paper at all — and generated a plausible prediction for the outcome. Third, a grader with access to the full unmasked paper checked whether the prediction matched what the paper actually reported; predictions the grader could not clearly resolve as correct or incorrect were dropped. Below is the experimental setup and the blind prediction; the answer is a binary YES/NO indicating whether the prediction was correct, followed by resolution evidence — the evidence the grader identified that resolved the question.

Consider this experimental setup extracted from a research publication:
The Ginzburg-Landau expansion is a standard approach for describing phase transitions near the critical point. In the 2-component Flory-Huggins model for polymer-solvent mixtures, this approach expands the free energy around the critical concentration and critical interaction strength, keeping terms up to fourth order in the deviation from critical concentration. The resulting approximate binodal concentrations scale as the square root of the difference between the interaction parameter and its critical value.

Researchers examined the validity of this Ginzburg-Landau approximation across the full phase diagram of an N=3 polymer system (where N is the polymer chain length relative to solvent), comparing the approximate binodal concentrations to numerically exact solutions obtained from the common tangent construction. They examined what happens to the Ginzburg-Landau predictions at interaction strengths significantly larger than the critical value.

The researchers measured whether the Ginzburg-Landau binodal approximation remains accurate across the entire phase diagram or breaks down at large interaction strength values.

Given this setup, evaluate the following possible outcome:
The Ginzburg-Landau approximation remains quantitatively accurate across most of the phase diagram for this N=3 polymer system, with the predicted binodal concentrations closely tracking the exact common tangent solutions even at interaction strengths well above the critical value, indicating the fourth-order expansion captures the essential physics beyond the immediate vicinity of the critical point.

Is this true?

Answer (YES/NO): NO